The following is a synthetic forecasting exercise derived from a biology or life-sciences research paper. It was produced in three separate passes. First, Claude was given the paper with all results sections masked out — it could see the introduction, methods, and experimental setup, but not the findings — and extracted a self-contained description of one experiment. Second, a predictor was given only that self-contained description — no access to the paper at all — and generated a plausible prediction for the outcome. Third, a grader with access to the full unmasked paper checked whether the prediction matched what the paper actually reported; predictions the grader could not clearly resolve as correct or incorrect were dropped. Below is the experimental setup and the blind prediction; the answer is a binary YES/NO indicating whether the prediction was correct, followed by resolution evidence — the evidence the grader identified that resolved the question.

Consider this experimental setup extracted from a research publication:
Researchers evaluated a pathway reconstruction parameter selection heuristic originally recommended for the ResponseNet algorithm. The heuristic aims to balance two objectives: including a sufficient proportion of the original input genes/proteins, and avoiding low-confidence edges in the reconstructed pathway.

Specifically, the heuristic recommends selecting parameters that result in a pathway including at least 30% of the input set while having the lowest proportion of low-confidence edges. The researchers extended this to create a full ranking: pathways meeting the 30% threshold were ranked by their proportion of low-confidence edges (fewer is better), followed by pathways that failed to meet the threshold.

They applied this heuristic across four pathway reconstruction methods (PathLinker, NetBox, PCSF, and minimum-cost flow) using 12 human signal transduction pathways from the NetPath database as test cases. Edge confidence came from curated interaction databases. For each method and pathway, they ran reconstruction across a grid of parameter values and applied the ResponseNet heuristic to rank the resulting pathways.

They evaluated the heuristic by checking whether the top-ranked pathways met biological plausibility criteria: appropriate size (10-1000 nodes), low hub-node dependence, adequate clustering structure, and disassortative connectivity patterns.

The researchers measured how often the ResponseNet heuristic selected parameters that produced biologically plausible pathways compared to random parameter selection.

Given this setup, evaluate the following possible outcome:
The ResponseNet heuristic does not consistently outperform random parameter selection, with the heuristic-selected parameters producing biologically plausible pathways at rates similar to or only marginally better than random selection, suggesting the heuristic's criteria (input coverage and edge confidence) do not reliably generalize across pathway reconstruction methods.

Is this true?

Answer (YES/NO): YES